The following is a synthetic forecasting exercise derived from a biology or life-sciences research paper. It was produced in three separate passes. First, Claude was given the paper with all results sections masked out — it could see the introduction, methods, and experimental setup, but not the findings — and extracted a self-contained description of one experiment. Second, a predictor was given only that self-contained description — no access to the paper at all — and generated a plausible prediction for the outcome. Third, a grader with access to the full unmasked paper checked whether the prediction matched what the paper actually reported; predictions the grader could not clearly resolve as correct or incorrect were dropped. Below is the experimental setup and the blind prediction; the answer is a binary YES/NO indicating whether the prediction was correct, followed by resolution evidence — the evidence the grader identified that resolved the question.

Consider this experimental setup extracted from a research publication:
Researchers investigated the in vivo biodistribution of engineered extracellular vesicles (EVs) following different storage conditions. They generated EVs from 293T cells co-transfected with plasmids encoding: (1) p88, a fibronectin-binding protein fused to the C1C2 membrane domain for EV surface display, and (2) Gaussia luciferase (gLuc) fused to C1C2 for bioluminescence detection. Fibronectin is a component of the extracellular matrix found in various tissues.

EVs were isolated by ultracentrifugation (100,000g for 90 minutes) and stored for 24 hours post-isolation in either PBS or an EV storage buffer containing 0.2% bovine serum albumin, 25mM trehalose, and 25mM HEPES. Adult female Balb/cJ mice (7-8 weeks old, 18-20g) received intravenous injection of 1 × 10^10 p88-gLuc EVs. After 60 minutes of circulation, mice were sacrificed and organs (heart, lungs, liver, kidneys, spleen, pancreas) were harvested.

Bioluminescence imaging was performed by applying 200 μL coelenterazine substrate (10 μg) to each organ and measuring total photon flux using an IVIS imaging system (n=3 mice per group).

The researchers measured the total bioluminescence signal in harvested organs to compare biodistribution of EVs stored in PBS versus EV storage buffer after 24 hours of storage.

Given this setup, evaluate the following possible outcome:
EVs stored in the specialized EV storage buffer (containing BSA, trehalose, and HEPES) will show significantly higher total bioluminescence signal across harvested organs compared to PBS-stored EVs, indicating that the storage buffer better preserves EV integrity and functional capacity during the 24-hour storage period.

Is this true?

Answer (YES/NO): NO